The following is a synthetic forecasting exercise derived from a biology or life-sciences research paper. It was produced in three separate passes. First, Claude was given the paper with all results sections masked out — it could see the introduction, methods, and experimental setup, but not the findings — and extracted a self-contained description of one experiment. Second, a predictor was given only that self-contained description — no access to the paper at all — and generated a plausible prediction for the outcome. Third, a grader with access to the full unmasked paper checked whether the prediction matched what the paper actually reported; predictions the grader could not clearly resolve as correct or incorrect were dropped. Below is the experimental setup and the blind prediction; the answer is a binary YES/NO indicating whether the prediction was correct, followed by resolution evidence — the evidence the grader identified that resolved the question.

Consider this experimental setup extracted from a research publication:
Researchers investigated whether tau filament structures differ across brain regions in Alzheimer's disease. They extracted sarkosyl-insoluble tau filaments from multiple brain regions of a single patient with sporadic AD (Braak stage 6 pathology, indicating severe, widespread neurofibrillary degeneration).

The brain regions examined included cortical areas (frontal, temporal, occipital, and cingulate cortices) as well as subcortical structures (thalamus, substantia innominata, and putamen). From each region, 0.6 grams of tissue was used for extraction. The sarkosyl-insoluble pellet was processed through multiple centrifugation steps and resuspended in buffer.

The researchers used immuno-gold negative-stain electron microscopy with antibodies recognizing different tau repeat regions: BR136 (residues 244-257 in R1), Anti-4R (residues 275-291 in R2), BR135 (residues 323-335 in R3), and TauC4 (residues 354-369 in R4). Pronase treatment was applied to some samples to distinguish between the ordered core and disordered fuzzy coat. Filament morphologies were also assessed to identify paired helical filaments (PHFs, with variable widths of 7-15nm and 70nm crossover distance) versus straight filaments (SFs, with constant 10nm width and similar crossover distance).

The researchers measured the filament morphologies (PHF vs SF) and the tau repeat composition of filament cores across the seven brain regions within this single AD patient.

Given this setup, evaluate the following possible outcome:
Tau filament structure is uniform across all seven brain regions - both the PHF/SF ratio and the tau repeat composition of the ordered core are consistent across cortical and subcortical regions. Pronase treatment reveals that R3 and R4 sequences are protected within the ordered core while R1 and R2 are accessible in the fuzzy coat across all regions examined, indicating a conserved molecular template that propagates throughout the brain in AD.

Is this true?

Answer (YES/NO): YES